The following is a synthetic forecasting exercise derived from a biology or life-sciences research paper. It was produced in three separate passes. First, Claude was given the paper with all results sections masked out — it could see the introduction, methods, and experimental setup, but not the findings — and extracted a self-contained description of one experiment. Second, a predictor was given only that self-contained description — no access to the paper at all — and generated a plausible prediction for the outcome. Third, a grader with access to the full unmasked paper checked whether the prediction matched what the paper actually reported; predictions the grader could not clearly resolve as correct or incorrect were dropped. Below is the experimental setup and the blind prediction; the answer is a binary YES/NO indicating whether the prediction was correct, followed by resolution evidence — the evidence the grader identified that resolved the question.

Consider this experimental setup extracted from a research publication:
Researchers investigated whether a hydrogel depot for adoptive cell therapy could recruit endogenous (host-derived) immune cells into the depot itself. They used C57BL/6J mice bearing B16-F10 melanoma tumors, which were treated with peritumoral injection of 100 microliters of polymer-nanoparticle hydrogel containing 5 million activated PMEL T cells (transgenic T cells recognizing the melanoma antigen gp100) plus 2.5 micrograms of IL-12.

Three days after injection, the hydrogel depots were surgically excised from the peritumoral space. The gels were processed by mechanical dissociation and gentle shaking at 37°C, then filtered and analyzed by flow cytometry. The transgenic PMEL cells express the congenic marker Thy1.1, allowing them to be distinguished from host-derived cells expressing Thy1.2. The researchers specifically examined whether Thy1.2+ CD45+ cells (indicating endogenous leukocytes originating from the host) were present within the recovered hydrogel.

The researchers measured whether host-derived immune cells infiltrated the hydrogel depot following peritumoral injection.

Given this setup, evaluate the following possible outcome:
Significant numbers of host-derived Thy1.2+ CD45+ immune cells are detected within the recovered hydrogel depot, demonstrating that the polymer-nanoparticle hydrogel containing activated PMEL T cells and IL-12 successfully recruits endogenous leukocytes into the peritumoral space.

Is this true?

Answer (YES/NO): YES